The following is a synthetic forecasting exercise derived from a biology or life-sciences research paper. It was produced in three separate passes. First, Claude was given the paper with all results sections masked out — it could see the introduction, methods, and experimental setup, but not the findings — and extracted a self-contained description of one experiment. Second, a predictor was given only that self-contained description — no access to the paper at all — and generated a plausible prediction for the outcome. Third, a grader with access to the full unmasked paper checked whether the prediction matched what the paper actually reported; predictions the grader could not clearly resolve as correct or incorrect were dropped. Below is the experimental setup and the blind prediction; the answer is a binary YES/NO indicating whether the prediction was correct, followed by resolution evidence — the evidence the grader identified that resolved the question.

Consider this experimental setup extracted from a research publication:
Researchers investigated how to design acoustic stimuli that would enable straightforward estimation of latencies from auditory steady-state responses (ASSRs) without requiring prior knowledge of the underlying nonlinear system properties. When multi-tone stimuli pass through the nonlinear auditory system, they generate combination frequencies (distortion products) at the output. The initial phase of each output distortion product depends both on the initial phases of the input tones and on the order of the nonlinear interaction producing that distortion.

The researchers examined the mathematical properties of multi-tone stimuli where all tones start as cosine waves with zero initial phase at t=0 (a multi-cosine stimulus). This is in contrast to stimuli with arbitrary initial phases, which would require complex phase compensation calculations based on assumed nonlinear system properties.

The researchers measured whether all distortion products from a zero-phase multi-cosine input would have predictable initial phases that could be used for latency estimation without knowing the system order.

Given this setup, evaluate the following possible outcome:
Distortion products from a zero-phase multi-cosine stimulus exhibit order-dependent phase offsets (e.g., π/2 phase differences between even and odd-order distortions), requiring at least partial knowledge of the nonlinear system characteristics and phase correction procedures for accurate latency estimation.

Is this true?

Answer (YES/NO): NO